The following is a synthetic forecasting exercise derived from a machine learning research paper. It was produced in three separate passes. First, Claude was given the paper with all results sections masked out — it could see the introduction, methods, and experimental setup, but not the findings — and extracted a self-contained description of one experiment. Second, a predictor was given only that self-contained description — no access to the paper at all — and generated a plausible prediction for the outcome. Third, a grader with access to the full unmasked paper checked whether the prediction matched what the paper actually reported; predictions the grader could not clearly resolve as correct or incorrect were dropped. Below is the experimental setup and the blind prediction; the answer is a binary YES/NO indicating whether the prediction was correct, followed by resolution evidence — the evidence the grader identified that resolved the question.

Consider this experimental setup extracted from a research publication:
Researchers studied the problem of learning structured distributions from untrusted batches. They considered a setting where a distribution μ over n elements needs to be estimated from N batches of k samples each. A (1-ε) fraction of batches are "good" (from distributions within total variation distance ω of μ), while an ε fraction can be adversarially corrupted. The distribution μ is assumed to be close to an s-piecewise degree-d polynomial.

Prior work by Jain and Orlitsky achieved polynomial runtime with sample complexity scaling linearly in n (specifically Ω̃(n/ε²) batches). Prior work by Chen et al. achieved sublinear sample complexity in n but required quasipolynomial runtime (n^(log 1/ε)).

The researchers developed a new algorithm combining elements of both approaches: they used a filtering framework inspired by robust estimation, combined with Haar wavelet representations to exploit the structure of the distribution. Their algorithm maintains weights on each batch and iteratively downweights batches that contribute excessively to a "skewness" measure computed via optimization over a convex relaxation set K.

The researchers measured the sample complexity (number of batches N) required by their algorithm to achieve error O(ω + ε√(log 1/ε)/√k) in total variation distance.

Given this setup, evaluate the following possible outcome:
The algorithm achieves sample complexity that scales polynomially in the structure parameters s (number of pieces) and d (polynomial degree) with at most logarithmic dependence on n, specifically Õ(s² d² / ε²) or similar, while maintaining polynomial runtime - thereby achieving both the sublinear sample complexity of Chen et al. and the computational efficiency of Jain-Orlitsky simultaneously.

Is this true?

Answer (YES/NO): YES